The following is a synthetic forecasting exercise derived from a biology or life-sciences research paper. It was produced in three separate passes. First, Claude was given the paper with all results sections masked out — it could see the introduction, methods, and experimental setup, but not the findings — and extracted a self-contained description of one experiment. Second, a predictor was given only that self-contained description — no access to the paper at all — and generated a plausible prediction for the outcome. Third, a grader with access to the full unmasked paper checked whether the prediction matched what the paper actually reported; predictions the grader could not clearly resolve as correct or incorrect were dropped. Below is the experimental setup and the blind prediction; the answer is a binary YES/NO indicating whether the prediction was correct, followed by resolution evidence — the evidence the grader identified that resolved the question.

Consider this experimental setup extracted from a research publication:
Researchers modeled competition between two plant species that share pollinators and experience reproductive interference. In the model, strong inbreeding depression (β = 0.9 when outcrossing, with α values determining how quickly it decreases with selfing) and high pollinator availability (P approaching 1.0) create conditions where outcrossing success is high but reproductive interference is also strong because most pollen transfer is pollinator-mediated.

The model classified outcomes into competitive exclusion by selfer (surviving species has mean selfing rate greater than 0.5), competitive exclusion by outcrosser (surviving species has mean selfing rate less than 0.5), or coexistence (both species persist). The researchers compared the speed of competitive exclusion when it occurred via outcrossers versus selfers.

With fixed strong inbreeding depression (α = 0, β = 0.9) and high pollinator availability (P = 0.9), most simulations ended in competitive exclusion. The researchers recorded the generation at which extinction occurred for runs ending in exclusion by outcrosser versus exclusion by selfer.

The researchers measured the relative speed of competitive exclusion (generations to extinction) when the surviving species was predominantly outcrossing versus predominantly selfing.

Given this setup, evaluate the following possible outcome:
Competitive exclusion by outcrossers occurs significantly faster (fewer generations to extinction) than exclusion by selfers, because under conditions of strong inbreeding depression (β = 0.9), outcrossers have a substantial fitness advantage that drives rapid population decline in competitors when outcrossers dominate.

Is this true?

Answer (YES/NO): YES